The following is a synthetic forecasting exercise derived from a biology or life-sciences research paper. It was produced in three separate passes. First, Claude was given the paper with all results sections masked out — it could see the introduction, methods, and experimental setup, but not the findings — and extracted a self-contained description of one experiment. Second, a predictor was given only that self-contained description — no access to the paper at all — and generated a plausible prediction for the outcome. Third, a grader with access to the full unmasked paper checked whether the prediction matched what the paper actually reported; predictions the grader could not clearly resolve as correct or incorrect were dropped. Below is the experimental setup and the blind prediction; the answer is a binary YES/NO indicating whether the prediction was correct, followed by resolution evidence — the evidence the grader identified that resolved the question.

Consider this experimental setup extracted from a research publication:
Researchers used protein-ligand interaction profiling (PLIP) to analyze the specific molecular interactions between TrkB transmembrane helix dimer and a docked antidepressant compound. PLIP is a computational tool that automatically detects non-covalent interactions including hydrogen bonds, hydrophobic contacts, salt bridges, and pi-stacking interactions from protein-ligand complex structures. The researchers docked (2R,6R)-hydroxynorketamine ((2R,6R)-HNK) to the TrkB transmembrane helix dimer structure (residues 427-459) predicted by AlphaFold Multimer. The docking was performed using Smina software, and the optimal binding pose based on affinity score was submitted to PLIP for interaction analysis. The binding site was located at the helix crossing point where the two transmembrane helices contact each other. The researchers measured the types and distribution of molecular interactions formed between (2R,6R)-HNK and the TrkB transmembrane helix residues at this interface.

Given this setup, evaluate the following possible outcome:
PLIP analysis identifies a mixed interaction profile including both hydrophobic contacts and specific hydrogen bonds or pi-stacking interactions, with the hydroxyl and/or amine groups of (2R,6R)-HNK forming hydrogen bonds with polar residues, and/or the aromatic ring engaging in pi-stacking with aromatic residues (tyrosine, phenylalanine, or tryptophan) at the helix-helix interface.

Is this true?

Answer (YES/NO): YES